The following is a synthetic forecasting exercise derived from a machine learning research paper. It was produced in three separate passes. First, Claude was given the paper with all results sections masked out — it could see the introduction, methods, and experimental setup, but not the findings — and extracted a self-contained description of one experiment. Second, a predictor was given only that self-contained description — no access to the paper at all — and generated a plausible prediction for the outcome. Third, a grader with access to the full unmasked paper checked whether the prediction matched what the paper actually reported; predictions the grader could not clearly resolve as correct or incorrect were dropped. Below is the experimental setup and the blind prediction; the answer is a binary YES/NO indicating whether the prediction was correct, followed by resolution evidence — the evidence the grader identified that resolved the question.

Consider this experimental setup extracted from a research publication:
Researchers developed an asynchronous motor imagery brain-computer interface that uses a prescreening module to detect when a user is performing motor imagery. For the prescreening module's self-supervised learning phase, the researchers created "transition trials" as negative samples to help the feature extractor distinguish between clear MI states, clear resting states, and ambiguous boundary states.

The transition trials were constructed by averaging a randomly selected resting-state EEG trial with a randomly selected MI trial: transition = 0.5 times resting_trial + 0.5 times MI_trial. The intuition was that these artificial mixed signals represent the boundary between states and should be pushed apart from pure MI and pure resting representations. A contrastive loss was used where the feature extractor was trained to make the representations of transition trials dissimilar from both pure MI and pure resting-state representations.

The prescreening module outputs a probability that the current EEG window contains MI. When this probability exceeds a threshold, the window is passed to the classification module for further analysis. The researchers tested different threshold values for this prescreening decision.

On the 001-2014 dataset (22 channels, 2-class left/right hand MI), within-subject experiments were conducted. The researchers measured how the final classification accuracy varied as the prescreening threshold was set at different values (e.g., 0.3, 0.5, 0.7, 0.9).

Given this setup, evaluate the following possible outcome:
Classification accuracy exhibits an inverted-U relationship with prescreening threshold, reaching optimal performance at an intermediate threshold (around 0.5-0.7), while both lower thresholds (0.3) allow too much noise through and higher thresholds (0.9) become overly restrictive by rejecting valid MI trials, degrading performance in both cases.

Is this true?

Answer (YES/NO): NO